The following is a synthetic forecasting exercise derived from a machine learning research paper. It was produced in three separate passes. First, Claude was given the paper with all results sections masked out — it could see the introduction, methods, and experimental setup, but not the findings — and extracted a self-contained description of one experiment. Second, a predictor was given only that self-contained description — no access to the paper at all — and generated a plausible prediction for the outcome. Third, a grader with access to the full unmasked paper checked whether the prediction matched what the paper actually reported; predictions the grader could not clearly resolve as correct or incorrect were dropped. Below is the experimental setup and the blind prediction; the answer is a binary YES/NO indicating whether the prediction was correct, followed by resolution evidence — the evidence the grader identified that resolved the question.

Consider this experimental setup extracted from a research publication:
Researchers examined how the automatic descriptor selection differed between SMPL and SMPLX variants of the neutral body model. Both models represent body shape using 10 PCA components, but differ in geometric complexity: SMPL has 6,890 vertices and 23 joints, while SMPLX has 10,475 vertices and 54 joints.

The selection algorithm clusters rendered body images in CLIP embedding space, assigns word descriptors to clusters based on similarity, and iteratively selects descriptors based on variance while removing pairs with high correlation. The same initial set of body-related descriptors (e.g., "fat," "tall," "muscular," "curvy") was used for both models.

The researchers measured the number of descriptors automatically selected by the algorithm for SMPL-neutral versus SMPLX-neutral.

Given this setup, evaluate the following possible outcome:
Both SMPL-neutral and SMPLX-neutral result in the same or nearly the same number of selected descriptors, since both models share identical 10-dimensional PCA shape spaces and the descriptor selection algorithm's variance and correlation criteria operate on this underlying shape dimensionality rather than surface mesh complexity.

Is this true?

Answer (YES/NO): NO